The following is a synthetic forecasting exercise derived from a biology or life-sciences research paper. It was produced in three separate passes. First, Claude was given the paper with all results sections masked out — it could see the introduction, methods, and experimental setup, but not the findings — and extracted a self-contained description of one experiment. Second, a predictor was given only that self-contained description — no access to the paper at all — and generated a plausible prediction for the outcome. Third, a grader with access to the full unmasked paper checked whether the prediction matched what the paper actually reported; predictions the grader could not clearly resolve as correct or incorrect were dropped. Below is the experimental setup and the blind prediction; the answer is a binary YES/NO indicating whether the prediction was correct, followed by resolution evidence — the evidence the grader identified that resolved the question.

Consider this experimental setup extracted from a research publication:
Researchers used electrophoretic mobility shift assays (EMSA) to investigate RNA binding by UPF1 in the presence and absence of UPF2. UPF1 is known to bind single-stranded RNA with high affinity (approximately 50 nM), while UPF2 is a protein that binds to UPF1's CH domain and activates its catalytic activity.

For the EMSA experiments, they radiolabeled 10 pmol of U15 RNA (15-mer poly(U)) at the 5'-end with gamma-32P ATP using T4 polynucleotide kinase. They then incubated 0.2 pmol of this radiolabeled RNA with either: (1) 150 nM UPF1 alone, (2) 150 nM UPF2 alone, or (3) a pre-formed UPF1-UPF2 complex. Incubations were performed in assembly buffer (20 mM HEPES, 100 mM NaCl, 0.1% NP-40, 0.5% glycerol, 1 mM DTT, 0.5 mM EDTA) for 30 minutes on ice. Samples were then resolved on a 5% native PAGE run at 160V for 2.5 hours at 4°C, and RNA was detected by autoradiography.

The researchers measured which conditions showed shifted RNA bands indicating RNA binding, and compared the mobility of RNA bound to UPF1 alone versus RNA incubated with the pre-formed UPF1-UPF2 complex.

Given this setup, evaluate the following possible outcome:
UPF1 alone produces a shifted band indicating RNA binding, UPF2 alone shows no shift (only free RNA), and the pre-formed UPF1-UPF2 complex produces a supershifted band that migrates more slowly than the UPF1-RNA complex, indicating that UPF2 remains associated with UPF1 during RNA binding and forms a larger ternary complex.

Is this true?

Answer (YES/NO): NO